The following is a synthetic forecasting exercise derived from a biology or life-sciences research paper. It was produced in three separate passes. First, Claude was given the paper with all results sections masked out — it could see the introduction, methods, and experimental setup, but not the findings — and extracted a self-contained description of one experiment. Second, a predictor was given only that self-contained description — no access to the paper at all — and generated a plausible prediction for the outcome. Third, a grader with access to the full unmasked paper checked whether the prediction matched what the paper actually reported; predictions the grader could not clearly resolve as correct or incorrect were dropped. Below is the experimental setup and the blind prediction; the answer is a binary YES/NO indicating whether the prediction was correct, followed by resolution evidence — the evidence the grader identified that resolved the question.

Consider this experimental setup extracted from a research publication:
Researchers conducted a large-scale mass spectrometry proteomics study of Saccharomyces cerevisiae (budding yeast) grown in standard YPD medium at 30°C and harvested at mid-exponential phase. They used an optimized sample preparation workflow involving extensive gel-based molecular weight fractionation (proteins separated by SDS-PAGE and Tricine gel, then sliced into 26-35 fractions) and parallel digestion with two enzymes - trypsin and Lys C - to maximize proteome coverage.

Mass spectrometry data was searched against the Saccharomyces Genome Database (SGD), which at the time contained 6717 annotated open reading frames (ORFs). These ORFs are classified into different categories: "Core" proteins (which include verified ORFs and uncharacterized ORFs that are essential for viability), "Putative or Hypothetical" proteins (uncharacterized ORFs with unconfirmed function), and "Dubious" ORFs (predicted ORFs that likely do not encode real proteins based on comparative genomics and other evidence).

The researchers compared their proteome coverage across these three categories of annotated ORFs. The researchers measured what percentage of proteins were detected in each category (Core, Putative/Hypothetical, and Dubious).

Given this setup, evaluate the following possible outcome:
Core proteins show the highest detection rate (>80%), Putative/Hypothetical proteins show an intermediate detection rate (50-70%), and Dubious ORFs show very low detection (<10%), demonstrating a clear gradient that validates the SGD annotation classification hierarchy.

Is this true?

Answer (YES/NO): NO